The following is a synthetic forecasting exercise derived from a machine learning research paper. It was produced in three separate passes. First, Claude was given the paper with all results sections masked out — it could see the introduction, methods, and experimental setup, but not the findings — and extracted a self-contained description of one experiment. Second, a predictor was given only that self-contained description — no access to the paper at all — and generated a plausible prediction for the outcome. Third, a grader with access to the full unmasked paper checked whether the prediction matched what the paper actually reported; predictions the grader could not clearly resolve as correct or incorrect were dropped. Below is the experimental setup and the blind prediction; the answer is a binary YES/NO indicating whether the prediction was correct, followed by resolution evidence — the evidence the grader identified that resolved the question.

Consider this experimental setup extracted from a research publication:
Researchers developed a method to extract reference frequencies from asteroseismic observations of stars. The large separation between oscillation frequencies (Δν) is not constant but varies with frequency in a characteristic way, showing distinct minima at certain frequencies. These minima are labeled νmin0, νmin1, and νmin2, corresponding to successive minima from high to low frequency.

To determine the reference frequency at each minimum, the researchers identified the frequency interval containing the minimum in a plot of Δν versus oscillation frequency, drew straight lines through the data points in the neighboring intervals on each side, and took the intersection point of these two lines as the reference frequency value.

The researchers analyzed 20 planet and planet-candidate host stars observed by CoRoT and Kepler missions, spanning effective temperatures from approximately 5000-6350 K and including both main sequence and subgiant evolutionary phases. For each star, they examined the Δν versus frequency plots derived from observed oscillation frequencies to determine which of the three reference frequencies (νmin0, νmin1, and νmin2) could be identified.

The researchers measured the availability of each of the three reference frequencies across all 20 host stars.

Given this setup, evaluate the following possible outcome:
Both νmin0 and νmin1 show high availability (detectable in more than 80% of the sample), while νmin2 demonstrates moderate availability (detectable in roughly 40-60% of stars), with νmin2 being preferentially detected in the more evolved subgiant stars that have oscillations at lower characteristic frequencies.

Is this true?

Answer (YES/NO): NO